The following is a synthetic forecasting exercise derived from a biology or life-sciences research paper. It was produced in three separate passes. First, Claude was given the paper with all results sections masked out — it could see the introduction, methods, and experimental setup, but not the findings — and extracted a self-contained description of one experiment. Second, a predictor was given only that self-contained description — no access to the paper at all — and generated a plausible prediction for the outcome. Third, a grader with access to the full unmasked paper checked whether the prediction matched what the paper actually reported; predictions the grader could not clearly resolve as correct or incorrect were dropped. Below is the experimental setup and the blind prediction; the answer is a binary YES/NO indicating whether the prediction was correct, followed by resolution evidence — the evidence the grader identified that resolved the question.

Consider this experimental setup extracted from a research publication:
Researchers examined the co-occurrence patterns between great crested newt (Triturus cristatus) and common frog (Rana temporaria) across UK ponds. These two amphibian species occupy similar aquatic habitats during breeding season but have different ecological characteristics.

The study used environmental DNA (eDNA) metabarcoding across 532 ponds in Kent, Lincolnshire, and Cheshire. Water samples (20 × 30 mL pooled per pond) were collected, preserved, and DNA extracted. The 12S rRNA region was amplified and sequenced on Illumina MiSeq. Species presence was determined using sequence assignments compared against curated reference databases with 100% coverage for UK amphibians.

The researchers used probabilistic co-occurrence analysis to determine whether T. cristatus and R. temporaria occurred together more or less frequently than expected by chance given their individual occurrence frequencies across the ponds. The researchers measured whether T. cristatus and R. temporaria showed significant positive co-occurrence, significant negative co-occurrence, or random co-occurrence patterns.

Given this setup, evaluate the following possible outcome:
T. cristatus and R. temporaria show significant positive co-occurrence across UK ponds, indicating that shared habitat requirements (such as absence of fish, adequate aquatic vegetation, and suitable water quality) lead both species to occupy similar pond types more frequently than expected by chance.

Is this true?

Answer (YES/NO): NO